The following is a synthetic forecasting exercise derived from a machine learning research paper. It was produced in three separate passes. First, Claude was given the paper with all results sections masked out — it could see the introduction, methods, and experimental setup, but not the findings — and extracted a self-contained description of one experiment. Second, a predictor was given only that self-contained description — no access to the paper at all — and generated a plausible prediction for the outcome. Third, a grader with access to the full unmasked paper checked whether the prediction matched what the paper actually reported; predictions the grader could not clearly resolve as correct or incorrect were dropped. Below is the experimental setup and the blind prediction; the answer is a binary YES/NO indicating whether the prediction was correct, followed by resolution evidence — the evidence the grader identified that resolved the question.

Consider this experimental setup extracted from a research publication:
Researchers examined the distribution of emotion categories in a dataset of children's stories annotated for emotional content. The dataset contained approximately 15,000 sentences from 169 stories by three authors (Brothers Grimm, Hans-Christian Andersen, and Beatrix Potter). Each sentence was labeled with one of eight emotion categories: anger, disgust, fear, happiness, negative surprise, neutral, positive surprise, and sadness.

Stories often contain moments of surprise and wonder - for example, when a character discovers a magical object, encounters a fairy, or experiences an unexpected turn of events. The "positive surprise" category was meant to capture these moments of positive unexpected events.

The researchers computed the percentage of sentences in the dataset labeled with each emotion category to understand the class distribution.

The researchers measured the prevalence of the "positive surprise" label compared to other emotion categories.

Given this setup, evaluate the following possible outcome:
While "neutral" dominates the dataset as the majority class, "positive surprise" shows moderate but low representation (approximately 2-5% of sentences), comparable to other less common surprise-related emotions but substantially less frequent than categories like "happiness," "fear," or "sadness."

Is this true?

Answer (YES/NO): NO